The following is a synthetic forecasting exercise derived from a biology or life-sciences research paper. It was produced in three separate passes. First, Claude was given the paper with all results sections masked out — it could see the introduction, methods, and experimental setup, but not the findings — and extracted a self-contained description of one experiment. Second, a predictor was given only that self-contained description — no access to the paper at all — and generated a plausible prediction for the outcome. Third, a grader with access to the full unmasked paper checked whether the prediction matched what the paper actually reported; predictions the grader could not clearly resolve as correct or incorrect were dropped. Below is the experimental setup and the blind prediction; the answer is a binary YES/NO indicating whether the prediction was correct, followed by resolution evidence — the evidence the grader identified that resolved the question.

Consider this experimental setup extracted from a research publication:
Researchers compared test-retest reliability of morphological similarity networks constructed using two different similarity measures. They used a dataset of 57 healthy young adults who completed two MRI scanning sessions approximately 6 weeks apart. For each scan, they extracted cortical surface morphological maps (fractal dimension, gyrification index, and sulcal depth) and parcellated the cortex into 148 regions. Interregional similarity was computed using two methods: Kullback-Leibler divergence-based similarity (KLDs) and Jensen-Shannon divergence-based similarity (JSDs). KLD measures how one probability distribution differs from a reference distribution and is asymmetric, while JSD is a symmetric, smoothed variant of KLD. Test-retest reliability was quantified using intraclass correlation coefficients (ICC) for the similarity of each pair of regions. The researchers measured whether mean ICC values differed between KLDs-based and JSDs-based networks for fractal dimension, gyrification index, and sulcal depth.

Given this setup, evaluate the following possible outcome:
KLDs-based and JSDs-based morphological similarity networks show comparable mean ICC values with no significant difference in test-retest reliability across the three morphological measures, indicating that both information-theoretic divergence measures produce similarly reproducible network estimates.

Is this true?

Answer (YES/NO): NO